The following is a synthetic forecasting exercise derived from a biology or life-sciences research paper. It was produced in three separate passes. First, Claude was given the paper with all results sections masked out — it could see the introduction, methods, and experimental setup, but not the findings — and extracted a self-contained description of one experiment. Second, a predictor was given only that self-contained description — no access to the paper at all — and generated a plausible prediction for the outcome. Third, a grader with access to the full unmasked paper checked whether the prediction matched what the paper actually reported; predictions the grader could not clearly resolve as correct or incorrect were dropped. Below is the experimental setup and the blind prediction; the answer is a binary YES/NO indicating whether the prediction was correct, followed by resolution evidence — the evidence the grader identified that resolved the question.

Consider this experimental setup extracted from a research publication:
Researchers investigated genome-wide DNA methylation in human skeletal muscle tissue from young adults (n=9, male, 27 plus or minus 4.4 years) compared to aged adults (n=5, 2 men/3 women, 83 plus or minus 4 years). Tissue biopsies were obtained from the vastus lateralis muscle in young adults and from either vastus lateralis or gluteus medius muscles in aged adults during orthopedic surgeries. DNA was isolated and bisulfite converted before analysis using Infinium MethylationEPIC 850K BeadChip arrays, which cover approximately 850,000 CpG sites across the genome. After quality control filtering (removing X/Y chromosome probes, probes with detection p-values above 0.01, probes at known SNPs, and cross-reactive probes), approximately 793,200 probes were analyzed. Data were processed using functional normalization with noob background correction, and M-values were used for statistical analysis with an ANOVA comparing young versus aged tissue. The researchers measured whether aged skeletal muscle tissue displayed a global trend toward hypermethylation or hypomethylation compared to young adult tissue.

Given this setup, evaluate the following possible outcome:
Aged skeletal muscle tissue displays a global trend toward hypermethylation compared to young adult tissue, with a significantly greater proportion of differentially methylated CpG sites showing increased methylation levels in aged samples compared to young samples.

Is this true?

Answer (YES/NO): YES